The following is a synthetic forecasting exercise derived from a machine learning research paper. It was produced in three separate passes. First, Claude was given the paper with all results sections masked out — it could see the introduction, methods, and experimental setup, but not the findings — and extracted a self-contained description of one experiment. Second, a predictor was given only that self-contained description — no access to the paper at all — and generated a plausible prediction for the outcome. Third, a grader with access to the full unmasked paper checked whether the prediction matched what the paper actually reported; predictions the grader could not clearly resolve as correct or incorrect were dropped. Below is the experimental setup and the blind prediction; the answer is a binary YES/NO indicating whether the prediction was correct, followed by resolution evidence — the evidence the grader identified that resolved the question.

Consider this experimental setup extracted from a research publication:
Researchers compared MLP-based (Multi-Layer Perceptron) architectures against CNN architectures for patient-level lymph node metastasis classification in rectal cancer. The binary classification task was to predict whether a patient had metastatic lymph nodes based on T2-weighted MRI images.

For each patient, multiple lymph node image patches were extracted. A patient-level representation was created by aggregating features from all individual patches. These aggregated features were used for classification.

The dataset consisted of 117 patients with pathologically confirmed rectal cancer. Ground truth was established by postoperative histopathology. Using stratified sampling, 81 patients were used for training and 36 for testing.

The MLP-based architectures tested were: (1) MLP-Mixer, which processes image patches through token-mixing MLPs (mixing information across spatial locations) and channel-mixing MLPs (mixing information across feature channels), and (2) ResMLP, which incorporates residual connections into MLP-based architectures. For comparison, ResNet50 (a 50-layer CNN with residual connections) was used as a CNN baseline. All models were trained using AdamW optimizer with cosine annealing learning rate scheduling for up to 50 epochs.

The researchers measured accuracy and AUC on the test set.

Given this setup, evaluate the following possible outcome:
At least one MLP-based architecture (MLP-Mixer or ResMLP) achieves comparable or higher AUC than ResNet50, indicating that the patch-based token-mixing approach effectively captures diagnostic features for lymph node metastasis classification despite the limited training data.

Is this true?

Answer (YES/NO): NO